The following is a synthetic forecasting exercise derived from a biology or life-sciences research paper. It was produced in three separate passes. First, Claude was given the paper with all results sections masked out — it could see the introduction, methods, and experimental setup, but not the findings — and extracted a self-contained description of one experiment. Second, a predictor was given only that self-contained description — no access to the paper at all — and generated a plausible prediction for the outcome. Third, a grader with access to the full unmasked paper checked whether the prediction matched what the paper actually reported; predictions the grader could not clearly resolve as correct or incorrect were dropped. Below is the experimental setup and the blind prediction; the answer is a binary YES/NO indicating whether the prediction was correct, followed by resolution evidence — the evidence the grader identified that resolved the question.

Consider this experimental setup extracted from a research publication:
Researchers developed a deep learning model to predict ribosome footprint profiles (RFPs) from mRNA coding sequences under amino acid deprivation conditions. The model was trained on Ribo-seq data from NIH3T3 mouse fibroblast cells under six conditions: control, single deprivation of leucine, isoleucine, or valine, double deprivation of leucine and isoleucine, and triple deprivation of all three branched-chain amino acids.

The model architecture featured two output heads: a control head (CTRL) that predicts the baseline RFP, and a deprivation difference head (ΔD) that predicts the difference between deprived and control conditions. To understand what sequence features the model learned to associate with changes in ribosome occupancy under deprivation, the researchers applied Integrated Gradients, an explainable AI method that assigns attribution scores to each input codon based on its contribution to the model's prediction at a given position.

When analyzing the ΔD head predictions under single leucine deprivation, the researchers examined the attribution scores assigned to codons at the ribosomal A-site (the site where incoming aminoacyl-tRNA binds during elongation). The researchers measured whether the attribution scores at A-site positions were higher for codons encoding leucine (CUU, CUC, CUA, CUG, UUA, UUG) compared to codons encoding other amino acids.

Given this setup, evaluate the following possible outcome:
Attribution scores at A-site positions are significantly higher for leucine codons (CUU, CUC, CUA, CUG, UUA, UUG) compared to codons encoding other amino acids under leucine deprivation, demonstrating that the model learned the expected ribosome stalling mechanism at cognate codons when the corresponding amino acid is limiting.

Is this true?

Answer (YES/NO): YES